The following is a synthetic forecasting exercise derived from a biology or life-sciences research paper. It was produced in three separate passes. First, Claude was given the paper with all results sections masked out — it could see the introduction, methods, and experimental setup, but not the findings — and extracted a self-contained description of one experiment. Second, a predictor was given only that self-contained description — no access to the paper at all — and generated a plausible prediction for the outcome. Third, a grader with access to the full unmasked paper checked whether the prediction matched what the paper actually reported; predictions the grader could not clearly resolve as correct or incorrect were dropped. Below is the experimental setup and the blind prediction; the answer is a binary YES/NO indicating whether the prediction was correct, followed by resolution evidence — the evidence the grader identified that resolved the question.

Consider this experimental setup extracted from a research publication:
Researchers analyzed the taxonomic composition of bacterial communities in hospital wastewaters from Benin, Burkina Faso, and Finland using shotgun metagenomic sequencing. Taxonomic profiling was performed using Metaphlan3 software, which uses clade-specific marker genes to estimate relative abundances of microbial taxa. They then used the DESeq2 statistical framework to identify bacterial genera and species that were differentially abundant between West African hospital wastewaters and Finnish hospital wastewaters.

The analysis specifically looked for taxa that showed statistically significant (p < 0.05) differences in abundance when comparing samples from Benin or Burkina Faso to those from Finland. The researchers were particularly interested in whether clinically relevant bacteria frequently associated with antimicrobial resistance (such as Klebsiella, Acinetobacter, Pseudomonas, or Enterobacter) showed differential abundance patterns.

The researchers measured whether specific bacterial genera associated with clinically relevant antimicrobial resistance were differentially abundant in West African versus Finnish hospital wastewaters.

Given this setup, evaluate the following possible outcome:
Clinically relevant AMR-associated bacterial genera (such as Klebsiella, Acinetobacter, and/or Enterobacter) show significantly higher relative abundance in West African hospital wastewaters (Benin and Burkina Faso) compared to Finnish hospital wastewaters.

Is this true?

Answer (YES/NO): NO